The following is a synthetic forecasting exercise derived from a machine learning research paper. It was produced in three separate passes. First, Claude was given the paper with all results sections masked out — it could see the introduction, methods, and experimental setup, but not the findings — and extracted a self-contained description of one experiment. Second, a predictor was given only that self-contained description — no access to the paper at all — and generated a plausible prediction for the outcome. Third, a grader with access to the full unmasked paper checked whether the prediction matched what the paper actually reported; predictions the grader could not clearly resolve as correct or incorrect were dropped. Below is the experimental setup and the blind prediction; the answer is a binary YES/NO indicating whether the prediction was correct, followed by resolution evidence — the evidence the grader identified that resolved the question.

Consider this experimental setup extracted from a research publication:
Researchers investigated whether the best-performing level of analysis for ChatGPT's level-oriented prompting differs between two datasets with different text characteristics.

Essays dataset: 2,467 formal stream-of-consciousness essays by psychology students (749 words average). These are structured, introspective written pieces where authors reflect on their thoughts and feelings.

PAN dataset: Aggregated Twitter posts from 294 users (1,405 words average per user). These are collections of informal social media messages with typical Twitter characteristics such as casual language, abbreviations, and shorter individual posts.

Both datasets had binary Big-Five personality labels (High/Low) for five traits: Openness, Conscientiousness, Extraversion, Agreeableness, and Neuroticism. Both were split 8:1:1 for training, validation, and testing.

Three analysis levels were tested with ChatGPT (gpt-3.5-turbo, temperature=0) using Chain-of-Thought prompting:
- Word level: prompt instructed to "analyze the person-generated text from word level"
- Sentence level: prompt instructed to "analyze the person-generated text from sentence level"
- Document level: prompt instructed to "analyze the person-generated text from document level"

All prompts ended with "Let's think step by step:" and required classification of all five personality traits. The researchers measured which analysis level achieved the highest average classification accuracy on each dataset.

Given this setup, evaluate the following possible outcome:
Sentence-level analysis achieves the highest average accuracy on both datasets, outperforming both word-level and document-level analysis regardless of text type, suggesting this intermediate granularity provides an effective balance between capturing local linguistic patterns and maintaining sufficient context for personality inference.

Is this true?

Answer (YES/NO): NO